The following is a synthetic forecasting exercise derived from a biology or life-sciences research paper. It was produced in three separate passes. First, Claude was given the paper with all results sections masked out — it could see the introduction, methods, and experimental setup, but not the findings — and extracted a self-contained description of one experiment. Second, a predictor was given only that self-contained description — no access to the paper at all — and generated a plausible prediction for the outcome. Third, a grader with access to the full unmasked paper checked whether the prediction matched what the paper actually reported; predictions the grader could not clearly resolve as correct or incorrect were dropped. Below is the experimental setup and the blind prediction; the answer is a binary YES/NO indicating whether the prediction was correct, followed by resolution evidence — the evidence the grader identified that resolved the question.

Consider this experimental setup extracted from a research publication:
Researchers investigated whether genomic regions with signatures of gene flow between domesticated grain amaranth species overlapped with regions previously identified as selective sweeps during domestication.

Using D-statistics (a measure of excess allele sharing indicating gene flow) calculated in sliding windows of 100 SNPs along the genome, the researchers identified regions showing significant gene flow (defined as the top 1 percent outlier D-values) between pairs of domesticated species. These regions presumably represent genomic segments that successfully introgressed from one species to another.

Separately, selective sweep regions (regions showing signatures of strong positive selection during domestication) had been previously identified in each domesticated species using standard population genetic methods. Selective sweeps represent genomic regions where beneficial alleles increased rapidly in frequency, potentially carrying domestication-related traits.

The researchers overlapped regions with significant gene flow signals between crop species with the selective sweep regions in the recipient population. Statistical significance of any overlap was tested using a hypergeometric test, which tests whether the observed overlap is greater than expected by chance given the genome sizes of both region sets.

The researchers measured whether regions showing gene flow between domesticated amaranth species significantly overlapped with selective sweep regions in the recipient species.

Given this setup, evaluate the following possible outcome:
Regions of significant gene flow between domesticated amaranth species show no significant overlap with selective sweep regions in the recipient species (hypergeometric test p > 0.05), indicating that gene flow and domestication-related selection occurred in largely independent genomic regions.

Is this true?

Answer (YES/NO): NO